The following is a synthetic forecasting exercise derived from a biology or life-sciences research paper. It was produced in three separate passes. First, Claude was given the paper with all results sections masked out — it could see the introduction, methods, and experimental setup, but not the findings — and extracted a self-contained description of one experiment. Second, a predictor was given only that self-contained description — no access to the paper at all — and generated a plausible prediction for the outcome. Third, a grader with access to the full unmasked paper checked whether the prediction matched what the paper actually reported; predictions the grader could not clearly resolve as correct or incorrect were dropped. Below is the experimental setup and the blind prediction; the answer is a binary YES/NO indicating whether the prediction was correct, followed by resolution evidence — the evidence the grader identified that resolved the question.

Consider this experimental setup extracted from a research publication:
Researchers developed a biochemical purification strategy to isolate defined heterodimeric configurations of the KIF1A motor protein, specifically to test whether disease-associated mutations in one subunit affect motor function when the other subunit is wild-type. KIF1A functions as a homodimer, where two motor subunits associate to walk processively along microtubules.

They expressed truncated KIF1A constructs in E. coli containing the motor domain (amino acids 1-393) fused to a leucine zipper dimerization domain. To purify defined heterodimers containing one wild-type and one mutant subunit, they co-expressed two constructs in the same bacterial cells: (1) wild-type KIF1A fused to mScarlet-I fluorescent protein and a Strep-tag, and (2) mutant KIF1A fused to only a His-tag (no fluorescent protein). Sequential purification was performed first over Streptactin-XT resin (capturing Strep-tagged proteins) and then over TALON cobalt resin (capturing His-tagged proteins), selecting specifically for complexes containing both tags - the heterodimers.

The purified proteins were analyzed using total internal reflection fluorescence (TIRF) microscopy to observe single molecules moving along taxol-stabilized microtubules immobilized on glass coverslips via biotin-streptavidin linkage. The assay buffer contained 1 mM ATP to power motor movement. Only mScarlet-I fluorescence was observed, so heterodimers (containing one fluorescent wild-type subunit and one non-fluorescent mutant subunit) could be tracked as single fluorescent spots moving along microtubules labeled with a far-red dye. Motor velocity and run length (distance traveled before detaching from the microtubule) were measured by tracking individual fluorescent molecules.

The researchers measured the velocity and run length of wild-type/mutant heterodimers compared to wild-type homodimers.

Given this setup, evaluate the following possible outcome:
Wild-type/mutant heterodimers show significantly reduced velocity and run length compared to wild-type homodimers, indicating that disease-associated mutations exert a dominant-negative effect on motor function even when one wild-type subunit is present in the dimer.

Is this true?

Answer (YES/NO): YES